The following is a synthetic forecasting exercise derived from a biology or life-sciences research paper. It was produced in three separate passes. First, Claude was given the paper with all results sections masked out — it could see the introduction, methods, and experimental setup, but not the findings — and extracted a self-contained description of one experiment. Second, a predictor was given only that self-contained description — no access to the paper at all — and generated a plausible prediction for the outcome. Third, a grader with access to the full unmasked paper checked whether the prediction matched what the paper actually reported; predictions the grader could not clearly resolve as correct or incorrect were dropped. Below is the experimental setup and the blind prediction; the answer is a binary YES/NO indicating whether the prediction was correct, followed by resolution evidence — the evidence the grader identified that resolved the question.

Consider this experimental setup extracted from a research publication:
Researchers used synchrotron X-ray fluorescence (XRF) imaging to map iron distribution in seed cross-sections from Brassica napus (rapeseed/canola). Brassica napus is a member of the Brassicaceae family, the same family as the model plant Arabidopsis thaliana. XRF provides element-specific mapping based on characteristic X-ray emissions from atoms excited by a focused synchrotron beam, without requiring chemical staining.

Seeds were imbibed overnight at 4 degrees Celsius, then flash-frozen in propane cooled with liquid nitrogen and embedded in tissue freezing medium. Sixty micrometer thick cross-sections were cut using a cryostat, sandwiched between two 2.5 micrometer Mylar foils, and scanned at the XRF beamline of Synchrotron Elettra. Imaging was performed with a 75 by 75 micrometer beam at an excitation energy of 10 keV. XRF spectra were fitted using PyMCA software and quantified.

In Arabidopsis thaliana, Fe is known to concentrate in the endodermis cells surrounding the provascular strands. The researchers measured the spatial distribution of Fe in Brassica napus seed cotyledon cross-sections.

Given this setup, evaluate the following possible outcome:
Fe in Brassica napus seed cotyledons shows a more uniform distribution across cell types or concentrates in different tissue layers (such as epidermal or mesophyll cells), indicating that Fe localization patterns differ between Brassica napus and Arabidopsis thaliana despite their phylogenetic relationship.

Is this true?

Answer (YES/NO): NO